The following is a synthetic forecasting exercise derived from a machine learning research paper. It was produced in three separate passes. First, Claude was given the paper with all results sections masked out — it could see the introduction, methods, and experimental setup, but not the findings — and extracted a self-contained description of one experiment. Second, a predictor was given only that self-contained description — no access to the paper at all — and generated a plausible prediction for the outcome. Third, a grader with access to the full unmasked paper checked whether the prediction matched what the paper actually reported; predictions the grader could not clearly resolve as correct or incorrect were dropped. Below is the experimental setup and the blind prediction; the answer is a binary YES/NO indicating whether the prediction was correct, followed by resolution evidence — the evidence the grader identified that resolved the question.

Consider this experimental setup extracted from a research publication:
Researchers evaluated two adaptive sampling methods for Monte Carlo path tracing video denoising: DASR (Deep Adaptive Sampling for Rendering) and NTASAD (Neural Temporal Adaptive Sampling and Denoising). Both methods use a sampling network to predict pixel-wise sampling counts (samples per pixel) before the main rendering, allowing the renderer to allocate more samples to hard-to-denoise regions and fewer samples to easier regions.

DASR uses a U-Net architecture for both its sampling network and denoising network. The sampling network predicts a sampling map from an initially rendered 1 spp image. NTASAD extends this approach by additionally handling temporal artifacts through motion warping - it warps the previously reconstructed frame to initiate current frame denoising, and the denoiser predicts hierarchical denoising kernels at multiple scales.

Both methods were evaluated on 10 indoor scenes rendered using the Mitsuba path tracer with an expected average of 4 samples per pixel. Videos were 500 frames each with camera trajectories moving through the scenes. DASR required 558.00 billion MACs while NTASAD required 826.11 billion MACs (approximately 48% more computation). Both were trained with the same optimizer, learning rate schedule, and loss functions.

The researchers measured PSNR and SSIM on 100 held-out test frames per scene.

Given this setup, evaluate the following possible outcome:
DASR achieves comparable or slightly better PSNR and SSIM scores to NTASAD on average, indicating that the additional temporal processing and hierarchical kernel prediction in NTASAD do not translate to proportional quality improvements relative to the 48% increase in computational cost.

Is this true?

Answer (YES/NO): NO